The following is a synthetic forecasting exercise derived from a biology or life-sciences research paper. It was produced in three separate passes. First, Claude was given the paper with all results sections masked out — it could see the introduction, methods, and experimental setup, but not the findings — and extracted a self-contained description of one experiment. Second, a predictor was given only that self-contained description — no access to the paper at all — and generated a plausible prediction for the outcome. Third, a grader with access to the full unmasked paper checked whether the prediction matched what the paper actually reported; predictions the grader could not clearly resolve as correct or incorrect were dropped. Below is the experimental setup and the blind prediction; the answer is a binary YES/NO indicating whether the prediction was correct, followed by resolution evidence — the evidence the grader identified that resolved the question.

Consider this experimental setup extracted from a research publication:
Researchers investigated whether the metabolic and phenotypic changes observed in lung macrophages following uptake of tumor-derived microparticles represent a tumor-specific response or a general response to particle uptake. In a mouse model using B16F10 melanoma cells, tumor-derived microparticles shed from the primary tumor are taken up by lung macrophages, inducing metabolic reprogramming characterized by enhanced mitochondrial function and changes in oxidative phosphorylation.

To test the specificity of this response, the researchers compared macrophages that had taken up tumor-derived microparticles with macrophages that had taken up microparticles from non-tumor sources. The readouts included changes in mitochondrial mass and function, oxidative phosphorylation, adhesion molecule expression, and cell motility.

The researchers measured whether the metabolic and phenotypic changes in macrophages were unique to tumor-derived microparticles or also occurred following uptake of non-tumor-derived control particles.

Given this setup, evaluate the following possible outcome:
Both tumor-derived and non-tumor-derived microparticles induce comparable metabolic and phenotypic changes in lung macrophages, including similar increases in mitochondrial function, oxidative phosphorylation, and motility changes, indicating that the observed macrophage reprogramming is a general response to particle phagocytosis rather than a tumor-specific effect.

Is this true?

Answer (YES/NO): NO